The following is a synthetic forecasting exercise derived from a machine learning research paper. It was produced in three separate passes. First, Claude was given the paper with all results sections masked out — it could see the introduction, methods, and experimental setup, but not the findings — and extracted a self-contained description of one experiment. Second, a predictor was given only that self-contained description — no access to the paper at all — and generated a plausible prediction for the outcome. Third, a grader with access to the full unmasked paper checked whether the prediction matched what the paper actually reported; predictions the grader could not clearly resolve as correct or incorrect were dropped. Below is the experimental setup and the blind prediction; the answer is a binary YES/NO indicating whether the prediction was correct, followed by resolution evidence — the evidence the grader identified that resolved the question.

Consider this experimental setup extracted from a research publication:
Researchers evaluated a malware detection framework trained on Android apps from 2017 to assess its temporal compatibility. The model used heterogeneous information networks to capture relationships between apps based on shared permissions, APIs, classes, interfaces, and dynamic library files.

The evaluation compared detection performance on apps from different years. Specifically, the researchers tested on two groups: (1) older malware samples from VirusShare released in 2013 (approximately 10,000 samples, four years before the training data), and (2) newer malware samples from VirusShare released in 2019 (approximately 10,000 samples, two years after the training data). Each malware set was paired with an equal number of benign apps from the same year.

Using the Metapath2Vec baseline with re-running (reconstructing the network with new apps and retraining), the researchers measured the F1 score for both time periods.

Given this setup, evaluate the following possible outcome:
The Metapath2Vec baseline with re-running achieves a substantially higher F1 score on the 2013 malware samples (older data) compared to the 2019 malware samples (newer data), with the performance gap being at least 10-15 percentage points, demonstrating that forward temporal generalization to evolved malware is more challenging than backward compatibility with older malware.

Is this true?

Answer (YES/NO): NO